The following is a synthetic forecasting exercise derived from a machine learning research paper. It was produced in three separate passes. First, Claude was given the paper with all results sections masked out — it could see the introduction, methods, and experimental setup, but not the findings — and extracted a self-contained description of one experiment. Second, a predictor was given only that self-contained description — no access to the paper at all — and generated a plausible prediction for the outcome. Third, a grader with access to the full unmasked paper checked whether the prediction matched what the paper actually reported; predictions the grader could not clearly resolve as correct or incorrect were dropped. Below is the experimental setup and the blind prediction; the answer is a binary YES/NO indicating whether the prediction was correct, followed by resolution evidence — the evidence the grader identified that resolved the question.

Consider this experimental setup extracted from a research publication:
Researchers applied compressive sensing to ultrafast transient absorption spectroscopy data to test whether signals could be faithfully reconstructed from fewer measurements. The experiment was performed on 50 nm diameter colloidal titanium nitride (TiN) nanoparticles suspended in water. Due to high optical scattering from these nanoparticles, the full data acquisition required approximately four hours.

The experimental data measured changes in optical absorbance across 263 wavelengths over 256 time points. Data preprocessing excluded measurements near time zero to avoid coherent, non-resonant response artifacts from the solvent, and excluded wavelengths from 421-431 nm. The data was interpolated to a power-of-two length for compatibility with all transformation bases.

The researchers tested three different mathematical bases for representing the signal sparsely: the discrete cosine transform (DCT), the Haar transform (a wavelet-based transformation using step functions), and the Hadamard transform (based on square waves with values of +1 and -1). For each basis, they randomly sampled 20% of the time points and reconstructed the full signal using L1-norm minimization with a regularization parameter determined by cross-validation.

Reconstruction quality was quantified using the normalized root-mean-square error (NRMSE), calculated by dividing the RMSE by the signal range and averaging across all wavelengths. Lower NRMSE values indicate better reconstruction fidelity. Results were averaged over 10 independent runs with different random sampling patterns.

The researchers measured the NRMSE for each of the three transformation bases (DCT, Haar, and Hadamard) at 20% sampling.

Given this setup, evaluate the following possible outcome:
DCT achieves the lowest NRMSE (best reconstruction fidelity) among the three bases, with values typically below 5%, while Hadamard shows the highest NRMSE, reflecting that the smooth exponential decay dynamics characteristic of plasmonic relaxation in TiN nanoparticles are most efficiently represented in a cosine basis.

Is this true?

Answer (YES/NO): NO